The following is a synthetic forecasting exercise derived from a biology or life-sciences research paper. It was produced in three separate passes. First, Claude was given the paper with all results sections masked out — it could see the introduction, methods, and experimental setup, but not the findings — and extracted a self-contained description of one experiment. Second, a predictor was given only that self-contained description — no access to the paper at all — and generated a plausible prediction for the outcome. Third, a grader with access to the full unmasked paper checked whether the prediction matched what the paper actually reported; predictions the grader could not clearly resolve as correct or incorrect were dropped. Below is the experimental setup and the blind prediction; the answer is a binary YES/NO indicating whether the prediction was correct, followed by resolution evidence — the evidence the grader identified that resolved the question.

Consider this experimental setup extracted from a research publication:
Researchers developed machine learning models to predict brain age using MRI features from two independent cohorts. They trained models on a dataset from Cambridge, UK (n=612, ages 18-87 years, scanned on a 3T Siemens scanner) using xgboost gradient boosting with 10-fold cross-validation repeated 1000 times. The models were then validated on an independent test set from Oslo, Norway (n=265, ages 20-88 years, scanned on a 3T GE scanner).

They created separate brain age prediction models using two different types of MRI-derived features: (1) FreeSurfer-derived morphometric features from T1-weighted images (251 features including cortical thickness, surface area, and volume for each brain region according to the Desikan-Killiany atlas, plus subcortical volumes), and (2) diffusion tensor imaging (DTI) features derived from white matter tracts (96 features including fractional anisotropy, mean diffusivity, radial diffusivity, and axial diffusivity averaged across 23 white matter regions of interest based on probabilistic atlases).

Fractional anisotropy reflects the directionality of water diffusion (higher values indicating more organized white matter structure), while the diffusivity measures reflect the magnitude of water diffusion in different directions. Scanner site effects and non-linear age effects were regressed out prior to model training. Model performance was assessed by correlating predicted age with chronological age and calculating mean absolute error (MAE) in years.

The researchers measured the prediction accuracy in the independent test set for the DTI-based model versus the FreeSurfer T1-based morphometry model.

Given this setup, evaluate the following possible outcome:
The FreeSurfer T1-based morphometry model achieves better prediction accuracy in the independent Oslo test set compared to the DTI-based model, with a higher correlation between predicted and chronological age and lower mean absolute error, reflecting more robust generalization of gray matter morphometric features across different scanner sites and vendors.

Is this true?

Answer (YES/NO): YES